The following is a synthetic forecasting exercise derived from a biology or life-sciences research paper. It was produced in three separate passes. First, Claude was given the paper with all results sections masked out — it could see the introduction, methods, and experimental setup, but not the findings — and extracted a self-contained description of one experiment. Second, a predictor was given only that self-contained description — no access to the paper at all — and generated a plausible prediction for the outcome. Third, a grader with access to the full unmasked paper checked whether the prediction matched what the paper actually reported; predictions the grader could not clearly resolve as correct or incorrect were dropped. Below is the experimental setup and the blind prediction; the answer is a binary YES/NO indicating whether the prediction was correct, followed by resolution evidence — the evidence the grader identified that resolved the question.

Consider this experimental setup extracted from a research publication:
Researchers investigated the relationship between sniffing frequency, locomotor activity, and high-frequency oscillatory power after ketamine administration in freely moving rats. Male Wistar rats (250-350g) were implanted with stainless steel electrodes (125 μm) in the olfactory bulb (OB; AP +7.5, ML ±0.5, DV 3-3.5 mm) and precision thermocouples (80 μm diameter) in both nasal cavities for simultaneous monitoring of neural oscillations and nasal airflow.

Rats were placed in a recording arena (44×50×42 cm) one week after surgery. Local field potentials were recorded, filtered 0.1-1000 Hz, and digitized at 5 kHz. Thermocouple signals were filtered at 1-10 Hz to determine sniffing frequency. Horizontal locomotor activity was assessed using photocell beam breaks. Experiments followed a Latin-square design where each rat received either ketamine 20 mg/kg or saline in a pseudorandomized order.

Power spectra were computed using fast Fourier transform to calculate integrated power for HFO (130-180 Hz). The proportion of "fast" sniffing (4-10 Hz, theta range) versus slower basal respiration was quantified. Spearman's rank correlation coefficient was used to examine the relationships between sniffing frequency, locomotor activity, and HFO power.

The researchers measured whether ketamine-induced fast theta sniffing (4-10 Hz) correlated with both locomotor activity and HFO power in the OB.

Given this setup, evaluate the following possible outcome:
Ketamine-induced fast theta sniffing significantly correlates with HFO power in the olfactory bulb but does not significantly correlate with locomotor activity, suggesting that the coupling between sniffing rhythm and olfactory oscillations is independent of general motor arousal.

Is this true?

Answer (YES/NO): NO